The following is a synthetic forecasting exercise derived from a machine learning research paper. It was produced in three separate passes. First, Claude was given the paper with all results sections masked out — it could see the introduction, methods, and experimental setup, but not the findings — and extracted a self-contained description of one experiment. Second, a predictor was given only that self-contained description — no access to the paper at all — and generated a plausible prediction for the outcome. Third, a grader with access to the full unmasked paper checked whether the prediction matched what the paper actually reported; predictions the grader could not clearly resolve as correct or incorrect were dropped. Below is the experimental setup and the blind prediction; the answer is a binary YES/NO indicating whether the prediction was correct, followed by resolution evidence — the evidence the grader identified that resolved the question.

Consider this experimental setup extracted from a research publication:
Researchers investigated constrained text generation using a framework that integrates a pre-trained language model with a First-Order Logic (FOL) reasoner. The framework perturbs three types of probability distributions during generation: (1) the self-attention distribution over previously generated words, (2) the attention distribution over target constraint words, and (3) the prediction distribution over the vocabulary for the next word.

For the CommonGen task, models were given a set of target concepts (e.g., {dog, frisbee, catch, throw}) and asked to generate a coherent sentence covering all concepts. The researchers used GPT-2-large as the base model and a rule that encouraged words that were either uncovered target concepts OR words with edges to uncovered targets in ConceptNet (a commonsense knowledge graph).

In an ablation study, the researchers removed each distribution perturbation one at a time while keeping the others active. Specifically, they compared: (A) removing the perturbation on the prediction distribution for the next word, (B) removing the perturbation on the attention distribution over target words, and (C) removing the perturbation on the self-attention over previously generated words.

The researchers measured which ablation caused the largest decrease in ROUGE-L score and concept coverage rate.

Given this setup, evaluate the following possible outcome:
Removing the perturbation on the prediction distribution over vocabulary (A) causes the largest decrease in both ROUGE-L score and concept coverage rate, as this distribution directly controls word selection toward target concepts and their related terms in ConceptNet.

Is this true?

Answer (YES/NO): YES